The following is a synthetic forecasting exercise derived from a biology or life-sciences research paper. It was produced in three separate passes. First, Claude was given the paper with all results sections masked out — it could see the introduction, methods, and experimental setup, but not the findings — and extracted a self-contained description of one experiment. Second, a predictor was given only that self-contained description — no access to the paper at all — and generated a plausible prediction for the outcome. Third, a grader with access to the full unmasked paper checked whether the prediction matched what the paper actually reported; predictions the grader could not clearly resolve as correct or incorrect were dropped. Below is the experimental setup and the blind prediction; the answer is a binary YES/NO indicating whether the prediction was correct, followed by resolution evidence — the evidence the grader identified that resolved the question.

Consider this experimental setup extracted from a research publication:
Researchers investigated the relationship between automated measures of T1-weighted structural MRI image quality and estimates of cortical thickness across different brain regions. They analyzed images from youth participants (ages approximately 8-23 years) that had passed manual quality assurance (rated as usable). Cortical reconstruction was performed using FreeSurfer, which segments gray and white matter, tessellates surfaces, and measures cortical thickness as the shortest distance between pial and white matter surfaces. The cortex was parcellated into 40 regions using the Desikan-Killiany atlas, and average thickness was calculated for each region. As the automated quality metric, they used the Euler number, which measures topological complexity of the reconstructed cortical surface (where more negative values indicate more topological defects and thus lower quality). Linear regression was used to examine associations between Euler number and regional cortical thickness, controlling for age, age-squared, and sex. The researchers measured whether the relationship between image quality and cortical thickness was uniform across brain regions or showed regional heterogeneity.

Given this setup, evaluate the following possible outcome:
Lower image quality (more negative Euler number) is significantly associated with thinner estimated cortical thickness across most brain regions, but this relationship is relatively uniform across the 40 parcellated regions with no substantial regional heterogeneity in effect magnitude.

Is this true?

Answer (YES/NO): NO